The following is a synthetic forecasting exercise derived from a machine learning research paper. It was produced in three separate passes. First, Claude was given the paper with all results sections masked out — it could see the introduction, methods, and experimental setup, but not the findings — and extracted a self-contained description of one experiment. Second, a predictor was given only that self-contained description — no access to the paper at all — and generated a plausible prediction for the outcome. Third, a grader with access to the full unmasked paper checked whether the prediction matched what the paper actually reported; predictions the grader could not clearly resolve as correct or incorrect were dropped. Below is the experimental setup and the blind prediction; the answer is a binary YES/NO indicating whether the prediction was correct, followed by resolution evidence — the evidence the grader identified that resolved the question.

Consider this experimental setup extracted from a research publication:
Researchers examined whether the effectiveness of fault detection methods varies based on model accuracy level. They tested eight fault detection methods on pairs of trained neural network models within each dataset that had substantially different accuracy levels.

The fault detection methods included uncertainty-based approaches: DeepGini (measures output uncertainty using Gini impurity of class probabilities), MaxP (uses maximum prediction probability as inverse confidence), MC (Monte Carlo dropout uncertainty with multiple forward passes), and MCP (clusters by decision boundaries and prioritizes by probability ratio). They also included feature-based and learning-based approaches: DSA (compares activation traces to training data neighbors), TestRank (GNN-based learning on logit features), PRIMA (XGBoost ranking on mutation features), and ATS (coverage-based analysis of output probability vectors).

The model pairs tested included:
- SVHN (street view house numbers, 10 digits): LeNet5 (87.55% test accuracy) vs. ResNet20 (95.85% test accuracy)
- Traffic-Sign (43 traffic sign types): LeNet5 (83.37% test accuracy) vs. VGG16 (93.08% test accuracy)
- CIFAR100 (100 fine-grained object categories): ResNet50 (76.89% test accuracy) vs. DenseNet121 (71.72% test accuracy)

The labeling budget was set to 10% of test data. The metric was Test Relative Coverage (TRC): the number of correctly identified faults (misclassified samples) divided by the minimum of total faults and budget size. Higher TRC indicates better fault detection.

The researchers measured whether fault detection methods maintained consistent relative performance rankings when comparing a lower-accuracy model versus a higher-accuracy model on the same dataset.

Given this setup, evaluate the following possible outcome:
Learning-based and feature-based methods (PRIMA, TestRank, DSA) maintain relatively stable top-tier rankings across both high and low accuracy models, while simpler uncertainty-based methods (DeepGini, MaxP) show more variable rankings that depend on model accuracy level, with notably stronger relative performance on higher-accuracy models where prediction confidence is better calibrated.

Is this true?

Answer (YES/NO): NO